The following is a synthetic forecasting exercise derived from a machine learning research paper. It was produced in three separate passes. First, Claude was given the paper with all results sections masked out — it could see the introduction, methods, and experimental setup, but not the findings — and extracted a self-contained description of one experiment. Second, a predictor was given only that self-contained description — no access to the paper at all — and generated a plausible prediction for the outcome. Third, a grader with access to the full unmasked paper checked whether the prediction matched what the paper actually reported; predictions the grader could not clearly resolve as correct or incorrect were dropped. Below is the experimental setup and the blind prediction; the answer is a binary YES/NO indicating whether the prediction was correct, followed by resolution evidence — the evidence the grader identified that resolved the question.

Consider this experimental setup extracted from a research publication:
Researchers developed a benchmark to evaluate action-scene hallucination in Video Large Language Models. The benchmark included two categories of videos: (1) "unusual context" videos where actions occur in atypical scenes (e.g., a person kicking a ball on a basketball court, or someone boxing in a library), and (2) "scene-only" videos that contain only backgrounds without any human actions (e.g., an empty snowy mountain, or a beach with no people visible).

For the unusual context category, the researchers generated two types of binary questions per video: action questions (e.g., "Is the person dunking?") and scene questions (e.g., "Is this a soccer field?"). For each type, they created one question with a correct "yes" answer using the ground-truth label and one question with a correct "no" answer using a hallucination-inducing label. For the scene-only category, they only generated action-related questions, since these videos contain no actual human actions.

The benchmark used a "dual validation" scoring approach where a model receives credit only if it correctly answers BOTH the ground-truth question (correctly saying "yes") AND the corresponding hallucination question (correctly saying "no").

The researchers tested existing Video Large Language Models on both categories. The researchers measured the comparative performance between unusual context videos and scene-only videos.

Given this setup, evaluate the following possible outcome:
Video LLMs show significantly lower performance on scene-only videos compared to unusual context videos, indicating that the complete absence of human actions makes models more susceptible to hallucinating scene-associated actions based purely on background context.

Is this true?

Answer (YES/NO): NO